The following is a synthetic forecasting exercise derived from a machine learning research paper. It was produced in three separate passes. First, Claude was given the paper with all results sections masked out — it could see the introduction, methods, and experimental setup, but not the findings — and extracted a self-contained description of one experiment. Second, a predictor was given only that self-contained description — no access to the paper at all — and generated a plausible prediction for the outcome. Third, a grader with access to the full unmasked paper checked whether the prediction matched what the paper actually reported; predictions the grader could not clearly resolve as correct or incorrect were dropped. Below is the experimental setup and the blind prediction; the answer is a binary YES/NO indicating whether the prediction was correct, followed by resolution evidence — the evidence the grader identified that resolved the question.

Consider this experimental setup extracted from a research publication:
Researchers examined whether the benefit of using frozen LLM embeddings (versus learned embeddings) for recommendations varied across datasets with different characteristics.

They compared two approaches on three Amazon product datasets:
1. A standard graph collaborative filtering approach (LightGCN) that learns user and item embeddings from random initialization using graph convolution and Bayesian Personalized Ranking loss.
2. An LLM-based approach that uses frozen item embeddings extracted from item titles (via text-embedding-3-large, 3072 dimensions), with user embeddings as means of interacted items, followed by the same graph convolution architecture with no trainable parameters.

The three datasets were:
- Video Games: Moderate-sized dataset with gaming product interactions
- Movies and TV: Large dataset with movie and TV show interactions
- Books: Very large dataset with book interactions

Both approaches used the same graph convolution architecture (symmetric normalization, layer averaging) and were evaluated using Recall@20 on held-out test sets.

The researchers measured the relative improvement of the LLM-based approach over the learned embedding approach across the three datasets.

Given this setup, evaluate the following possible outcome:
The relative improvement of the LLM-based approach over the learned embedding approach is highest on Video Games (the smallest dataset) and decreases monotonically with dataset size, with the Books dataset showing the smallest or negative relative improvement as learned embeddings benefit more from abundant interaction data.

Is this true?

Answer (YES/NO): NO